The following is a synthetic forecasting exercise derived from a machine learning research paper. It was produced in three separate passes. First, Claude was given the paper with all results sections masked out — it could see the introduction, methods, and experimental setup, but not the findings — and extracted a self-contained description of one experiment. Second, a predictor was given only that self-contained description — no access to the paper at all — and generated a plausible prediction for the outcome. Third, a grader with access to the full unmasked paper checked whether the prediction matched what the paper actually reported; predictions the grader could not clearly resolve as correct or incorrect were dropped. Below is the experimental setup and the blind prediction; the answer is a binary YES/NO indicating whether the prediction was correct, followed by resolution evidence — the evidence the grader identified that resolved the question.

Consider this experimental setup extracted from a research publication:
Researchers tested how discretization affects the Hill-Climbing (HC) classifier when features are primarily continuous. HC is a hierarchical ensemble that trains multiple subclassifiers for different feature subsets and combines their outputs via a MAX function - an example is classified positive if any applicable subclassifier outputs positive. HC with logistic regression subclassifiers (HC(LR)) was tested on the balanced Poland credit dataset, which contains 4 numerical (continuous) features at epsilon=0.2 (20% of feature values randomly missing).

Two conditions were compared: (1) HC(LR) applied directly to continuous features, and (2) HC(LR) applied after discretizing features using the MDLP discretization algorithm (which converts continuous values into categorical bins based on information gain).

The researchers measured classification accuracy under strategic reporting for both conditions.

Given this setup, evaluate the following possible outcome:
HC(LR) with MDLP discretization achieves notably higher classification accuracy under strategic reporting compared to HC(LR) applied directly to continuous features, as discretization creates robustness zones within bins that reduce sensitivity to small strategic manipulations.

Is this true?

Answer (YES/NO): YES